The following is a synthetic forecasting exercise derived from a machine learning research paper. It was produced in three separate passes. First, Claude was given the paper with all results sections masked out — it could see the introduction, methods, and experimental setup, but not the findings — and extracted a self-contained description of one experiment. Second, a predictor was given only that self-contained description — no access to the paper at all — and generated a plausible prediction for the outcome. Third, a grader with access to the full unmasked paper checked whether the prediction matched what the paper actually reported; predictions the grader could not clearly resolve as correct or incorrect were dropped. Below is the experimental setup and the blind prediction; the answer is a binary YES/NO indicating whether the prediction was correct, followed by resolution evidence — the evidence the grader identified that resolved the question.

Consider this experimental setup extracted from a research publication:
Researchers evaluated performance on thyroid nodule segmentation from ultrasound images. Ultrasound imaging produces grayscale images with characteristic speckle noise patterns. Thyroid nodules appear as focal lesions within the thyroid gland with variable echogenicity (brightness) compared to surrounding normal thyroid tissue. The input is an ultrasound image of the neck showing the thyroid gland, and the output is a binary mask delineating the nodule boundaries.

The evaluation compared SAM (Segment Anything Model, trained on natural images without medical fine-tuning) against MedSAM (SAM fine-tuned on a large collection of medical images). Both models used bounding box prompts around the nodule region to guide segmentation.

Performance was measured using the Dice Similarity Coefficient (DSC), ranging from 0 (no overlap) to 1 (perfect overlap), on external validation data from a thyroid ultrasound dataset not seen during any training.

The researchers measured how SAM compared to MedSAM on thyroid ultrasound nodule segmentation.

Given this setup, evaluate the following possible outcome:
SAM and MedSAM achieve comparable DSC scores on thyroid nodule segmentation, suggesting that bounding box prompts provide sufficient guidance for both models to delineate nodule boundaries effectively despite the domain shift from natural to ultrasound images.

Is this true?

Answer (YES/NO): YES